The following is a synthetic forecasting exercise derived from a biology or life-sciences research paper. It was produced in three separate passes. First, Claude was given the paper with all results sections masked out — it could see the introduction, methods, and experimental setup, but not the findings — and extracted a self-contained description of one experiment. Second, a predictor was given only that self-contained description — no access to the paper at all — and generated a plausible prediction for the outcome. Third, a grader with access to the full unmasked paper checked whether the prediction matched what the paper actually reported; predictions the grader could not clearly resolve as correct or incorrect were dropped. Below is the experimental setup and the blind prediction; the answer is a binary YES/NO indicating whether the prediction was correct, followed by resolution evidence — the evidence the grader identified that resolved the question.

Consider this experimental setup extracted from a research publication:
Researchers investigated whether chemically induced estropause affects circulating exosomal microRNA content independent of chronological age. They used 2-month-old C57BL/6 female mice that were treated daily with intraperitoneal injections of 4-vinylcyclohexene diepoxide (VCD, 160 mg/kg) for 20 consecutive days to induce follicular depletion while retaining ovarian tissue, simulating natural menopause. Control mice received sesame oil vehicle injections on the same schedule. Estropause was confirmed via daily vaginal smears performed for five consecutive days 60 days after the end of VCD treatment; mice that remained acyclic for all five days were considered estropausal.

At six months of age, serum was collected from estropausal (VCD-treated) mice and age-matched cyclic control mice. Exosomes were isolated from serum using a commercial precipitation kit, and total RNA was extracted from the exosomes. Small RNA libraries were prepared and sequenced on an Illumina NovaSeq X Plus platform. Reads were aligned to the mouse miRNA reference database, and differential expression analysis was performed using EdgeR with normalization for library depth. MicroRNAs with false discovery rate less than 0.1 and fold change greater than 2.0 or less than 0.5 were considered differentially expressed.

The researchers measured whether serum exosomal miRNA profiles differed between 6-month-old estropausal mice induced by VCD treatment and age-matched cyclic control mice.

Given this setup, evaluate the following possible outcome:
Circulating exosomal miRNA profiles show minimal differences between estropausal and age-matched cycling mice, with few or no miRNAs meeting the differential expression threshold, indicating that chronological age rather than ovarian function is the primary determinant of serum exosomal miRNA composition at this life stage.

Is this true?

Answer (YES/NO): NO